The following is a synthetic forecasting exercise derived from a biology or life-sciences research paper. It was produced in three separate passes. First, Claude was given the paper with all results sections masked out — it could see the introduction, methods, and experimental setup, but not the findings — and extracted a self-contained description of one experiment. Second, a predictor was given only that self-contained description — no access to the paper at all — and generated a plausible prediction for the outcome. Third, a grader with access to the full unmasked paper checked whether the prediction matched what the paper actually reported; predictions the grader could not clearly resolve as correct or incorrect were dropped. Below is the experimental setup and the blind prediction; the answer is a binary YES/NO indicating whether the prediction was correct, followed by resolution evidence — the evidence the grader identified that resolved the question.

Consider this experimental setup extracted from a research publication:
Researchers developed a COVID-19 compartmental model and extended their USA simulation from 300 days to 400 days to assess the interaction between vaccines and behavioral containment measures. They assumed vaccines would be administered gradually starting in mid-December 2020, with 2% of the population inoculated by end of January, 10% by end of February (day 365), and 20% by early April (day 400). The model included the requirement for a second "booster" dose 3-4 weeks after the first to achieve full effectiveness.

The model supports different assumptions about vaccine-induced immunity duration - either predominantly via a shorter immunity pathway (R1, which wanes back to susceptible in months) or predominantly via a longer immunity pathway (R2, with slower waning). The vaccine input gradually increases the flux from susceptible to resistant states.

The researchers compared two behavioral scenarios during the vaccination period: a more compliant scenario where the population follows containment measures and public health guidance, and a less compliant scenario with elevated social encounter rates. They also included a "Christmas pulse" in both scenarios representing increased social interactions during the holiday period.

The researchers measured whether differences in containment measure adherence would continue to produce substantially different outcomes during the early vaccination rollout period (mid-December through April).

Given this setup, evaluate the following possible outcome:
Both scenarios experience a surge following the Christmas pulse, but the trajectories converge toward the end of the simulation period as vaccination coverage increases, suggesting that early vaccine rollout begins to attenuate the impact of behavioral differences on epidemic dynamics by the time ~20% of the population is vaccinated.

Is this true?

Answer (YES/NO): NO